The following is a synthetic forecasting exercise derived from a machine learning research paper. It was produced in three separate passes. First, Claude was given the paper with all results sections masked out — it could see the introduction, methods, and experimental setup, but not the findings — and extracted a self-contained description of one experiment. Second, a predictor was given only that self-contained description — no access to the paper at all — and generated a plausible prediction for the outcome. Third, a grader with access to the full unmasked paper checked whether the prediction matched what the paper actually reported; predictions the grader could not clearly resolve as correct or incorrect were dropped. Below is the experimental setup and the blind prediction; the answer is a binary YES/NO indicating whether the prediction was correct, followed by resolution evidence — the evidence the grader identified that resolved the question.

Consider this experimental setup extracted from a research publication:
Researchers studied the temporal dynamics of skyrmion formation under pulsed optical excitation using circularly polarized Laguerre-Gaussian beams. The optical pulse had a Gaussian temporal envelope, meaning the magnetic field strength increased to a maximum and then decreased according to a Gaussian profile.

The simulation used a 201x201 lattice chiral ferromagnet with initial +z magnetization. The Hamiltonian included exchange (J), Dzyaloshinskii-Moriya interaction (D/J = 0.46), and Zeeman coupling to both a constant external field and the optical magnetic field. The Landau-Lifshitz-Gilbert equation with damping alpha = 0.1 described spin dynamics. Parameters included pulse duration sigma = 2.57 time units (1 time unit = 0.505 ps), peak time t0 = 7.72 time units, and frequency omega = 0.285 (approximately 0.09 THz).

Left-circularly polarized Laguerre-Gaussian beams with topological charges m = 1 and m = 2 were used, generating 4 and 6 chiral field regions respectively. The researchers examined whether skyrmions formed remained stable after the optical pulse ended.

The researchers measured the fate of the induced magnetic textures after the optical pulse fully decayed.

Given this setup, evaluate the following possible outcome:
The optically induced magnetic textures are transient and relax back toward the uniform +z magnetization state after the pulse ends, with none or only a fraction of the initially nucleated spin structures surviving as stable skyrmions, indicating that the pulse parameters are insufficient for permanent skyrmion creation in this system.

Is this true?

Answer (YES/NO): NO